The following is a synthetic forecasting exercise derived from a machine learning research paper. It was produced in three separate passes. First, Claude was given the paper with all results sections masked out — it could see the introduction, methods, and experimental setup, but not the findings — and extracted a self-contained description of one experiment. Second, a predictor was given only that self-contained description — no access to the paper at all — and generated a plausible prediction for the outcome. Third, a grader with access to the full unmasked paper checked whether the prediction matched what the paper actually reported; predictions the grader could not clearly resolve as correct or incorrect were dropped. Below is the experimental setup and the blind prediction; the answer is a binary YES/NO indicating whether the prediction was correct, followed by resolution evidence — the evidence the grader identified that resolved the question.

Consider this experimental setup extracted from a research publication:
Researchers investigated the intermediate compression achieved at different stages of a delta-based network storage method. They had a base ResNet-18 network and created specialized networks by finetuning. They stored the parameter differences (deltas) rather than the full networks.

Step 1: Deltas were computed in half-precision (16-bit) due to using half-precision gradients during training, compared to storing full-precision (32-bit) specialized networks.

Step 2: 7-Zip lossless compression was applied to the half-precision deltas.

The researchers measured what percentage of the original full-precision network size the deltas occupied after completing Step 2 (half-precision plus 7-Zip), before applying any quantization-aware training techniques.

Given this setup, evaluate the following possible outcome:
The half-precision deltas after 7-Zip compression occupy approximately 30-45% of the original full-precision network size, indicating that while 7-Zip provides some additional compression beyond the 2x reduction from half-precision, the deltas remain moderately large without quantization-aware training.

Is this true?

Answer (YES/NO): YES